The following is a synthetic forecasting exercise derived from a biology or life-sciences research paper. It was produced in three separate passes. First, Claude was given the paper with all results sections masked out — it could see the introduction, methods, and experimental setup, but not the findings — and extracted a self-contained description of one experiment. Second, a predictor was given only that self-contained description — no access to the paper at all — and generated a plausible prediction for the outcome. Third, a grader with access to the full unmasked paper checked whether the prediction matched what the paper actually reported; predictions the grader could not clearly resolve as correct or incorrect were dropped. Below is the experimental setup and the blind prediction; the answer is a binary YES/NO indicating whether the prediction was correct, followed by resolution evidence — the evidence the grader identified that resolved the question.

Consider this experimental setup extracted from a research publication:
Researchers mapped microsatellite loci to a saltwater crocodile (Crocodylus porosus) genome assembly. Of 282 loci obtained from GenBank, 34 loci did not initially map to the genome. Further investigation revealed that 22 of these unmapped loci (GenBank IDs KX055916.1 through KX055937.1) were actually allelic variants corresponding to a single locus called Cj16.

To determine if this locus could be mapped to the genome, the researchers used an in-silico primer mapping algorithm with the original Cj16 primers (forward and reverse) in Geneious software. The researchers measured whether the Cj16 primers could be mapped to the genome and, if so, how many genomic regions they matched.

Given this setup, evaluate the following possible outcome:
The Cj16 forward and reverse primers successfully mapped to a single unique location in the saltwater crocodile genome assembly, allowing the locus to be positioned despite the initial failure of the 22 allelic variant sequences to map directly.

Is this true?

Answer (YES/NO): YES